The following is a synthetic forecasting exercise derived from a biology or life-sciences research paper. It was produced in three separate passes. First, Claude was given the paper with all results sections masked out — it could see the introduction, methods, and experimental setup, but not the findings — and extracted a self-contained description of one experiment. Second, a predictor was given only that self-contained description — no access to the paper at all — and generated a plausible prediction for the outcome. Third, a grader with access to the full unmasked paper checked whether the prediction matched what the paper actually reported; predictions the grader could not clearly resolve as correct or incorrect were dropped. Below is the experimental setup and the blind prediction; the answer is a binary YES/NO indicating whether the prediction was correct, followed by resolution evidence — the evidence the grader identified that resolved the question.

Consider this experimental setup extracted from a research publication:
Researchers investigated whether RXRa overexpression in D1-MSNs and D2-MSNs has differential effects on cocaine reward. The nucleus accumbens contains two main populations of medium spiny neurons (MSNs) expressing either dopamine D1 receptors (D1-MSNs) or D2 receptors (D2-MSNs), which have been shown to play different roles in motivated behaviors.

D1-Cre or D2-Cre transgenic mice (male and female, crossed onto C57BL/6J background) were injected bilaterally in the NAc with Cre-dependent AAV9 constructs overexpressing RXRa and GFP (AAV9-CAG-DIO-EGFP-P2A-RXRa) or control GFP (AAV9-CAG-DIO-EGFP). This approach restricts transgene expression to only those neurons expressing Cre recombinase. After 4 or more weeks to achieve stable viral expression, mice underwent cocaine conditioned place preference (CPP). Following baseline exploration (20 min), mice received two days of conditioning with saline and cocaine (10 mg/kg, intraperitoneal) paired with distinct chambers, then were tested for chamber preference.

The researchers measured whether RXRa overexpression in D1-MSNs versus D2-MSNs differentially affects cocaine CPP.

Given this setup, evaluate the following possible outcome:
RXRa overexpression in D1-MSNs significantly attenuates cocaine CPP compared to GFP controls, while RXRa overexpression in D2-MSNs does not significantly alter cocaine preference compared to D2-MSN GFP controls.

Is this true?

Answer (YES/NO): NO